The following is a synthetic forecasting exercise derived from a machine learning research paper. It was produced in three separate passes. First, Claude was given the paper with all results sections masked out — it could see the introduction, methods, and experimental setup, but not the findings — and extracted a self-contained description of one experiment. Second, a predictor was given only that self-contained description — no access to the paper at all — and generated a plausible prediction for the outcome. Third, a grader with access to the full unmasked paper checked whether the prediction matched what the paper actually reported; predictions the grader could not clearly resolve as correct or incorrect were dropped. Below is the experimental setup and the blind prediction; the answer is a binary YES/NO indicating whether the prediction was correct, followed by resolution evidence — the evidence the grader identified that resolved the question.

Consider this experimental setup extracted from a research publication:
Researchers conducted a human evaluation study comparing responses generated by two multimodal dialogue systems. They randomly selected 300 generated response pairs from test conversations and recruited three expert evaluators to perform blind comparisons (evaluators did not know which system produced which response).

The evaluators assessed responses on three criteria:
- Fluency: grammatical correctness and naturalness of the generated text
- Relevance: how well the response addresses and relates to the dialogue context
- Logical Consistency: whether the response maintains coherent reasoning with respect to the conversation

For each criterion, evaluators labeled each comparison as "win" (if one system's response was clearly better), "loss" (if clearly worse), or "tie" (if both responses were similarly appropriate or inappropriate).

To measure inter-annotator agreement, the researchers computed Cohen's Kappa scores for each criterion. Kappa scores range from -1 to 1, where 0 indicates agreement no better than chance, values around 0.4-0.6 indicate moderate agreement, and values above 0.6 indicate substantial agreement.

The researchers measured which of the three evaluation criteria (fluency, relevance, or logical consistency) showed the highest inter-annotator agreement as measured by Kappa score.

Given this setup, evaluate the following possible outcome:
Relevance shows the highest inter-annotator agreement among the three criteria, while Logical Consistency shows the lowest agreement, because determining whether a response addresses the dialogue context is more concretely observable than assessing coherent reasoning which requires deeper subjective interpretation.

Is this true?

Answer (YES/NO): NO